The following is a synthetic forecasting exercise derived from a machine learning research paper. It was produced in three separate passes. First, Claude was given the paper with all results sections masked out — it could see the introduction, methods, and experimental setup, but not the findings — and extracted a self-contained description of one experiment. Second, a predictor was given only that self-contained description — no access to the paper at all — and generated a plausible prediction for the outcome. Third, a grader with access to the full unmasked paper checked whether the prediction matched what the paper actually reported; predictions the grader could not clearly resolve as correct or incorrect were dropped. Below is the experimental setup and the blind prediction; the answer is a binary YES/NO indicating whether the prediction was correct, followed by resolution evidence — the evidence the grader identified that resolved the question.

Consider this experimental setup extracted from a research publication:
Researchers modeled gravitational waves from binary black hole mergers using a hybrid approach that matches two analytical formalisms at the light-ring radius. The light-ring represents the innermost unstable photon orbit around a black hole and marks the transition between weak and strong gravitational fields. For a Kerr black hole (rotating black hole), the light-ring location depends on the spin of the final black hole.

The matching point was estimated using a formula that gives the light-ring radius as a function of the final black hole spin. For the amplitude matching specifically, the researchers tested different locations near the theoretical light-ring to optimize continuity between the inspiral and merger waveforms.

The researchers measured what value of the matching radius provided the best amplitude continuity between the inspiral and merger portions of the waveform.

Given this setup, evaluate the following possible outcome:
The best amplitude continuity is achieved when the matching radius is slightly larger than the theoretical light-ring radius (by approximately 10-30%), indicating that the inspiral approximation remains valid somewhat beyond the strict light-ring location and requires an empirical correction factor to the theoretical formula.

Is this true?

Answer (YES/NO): NO